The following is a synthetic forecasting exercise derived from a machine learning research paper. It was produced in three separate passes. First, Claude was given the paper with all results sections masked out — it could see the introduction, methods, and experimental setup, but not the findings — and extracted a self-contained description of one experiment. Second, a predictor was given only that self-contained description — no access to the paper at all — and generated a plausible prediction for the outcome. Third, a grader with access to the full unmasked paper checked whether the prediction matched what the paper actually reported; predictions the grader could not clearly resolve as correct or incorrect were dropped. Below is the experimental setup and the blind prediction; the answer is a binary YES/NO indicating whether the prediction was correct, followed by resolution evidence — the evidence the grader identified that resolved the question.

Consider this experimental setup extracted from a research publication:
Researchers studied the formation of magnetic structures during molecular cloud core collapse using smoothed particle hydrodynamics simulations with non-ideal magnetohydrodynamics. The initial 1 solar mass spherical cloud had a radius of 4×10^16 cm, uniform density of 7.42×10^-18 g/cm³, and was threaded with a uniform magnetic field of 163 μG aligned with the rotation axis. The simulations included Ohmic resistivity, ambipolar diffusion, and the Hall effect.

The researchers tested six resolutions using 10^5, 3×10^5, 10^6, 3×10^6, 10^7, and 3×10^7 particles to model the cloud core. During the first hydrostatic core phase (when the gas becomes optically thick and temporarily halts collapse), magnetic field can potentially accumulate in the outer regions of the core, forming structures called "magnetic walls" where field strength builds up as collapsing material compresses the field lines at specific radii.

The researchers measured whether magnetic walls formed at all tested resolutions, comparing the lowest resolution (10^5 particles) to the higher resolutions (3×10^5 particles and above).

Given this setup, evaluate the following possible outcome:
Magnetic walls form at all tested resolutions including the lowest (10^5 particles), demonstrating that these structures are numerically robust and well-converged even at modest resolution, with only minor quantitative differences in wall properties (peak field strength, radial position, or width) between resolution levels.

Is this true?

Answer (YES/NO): NO